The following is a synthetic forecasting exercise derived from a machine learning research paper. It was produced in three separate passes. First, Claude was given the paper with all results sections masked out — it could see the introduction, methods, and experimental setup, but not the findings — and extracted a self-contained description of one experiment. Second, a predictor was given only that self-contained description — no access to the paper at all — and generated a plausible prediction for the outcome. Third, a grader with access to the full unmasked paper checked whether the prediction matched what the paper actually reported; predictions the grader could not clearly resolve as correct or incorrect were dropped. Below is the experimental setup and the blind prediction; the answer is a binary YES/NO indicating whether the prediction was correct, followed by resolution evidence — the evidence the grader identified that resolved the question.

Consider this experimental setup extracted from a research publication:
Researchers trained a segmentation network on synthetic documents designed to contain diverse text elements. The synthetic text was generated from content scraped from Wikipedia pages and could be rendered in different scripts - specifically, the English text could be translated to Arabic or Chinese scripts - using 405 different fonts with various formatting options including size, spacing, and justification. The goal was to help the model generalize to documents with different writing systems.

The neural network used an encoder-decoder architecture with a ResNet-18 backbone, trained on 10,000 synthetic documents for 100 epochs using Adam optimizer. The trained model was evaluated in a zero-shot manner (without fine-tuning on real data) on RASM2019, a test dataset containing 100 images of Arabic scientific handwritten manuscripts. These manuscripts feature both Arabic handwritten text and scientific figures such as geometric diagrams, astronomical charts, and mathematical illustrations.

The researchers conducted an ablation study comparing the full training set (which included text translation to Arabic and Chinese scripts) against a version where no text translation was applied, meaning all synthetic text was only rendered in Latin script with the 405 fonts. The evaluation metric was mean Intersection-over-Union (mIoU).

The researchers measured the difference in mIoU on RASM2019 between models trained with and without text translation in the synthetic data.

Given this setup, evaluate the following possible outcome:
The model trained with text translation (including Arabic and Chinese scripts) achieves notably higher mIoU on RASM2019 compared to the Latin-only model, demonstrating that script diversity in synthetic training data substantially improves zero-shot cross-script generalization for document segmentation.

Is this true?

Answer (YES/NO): YES